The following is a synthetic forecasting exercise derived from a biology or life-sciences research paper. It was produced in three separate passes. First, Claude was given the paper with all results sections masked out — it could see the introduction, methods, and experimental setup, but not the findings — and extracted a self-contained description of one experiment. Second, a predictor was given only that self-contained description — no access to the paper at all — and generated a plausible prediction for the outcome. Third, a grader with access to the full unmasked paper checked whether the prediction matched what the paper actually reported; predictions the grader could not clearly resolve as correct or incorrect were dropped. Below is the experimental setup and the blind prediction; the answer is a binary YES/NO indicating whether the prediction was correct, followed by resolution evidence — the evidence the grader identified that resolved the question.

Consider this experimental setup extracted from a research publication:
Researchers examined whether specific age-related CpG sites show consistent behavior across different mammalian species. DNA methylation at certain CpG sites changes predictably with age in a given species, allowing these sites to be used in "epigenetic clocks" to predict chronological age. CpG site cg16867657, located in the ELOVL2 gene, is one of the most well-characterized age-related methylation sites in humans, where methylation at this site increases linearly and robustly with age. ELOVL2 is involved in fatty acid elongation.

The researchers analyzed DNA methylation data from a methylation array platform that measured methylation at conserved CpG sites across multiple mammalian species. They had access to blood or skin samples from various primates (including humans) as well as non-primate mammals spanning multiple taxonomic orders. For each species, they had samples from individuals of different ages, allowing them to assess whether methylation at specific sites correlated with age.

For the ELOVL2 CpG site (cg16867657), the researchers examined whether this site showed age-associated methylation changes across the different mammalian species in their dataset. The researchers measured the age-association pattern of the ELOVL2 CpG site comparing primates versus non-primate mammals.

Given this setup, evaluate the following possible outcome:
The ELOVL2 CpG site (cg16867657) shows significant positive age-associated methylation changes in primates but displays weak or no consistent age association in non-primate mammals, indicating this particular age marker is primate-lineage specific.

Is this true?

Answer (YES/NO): YES